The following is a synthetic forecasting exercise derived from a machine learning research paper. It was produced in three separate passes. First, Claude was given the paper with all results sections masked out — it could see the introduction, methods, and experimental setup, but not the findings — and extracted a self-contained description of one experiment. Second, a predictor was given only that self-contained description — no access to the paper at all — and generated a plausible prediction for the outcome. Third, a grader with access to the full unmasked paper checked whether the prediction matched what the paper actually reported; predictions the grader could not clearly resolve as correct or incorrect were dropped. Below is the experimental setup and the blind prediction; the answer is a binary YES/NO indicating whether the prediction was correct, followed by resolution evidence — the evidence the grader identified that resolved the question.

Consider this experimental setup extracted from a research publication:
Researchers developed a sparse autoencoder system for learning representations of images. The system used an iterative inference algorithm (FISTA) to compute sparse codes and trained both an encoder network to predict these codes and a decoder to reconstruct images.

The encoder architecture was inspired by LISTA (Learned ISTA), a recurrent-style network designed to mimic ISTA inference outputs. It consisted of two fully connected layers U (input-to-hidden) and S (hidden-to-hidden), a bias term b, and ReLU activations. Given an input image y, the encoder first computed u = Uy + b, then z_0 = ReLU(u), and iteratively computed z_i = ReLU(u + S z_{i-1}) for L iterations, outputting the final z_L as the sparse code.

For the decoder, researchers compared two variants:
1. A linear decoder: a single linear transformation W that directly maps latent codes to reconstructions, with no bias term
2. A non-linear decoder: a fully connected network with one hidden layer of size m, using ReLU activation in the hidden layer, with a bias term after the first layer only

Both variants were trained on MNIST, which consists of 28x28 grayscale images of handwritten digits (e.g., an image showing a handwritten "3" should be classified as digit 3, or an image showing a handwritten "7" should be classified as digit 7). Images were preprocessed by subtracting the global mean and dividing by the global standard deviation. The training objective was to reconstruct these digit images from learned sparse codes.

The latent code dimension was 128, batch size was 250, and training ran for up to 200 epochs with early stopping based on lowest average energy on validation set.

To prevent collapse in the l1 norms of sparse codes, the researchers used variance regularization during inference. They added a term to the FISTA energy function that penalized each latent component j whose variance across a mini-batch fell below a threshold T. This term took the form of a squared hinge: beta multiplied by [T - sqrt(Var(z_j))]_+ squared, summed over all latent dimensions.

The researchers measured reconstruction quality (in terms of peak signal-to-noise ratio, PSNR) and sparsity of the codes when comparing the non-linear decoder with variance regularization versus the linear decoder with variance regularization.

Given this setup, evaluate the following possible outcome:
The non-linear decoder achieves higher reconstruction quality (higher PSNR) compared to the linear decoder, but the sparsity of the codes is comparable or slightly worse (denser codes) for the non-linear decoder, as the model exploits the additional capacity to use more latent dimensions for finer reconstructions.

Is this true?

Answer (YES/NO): NO